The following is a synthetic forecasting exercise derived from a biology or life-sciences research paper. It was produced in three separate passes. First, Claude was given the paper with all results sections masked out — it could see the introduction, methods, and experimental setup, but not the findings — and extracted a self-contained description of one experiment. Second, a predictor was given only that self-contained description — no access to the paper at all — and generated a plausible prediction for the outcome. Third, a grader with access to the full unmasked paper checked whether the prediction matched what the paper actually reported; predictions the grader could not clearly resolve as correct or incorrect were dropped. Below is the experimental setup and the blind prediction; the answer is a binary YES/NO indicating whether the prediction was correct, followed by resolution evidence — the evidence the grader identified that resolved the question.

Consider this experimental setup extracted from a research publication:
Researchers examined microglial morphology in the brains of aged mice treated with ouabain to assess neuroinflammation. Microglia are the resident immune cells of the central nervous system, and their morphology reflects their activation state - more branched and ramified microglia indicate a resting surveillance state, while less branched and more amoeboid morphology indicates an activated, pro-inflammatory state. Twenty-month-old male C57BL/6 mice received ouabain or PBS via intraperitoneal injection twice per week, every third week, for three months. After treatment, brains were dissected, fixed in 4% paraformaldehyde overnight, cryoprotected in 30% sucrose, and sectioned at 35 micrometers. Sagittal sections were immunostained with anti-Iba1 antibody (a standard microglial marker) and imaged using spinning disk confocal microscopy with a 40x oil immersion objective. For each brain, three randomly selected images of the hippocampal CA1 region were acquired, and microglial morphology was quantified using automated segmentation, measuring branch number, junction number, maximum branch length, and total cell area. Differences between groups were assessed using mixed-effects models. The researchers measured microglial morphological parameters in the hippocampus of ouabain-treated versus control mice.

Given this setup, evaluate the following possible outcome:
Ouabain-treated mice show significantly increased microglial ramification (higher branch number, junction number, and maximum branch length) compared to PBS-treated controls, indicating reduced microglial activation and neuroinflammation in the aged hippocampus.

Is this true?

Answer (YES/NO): NO